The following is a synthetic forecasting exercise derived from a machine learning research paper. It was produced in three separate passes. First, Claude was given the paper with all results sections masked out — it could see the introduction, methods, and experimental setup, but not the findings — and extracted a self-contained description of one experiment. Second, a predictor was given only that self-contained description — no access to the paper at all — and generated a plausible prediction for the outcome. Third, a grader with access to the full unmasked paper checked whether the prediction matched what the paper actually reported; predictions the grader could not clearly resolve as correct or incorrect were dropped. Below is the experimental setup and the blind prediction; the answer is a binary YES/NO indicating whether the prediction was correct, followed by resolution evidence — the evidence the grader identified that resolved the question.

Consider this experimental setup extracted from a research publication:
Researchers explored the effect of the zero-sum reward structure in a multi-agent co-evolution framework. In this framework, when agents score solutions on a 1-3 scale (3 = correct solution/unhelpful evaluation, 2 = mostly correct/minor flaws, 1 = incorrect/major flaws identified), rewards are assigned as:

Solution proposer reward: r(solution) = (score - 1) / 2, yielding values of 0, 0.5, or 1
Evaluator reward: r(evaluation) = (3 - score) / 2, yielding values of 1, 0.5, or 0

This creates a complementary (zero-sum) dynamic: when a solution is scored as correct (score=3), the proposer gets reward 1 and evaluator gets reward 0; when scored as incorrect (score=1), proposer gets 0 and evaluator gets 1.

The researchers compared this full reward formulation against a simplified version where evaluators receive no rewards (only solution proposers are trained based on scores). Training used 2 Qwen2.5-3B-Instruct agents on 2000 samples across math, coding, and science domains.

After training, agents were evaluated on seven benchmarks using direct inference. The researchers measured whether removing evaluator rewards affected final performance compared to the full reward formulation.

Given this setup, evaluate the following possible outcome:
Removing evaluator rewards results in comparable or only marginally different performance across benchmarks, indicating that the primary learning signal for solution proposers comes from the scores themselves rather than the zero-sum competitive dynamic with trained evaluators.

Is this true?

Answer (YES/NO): NO